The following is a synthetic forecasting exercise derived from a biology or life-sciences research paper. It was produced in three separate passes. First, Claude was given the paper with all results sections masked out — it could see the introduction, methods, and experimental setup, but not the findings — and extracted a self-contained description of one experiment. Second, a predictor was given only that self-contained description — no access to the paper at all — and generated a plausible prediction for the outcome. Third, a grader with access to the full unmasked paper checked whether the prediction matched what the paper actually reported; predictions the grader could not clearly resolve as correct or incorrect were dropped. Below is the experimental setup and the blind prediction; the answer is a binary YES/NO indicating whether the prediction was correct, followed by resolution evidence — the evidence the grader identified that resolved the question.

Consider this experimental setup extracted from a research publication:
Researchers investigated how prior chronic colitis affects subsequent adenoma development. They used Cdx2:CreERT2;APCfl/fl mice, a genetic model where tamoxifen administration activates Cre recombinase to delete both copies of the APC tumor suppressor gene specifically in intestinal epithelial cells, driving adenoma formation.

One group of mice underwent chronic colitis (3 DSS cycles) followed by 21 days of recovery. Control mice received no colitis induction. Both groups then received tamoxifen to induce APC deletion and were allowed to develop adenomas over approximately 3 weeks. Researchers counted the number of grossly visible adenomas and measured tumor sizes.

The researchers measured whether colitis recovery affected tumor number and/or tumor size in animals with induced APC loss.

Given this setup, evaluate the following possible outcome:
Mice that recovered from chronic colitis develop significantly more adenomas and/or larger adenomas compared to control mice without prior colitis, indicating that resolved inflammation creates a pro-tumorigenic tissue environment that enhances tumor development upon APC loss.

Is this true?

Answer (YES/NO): YES